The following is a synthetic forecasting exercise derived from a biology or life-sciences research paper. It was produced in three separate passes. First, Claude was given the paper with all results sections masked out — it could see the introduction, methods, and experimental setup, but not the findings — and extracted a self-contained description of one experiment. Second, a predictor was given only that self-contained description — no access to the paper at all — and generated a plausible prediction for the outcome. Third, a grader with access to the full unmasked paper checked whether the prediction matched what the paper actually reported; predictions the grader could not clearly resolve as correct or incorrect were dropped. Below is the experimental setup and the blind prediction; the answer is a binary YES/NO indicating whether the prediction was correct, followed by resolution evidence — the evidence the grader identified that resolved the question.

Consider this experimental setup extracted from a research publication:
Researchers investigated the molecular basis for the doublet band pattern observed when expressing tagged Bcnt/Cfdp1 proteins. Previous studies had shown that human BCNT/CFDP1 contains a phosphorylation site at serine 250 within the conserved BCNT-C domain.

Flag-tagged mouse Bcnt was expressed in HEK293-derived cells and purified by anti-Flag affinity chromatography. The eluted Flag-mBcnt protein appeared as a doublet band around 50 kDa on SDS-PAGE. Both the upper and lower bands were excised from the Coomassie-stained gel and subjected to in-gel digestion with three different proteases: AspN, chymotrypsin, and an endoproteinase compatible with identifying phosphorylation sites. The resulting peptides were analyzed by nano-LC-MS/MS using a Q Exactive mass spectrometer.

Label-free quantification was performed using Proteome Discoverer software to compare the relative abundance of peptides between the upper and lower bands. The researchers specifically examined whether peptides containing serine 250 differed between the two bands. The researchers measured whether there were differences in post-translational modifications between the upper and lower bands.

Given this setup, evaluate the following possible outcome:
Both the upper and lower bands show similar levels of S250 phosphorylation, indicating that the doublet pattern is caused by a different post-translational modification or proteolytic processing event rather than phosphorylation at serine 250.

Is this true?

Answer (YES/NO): NO